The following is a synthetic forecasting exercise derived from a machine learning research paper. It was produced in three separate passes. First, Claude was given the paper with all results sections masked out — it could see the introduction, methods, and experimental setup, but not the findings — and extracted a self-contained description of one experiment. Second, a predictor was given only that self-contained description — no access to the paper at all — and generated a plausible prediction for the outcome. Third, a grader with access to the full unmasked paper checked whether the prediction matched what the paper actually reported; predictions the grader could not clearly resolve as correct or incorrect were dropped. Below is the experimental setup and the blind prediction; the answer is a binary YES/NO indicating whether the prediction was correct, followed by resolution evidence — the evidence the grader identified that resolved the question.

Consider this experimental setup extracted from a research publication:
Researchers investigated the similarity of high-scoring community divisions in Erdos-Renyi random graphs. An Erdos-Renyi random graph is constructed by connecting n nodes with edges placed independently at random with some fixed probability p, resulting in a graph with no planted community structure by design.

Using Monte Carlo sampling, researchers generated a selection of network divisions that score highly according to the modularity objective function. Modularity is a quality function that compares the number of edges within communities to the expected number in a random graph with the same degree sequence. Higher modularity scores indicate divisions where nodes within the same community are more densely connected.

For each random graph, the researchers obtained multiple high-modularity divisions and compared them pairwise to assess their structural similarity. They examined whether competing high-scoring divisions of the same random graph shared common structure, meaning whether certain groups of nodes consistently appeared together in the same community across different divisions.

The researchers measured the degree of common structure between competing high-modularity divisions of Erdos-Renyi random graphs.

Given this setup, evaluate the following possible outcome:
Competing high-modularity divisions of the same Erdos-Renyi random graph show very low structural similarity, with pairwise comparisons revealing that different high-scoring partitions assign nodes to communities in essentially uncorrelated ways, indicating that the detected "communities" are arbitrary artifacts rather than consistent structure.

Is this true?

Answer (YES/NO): YES